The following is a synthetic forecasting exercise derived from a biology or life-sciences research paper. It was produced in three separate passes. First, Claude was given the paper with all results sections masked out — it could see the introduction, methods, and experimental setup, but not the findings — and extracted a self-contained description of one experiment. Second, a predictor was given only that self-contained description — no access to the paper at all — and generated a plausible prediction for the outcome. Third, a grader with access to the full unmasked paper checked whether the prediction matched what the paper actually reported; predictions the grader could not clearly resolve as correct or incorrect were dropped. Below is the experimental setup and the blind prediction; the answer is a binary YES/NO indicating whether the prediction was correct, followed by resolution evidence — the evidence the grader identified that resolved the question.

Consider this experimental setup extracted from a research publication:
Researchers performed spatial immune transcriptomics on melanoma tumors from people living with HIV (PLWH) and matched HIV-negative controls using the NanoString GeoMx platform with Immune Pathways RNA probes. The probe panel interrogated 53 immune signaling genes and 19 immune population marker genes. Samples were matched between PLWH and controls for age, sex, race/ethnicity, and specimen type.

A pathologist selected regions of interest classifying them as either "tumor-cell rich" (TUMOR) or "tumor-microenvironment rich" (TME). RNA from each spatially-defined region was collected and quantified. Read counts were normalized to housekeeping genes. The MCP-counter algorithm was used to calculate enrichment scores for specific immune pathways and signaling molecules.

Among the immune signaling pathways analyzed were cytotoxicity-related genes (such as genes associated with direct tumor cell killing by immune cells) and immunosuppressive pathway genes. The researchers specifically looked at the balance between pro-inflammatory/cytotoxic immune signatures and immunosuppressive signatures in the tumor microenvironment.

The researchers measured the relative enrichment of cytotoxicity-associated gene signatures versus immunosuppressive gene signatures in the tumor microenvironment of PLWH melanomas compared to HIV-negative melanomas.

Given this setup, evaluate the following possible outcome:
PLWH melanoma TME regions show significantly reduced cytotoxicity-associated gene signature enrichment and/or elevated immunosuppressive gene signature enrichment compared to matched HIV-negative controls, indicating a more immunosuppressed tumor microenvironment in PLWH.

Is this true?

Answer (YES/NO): YES